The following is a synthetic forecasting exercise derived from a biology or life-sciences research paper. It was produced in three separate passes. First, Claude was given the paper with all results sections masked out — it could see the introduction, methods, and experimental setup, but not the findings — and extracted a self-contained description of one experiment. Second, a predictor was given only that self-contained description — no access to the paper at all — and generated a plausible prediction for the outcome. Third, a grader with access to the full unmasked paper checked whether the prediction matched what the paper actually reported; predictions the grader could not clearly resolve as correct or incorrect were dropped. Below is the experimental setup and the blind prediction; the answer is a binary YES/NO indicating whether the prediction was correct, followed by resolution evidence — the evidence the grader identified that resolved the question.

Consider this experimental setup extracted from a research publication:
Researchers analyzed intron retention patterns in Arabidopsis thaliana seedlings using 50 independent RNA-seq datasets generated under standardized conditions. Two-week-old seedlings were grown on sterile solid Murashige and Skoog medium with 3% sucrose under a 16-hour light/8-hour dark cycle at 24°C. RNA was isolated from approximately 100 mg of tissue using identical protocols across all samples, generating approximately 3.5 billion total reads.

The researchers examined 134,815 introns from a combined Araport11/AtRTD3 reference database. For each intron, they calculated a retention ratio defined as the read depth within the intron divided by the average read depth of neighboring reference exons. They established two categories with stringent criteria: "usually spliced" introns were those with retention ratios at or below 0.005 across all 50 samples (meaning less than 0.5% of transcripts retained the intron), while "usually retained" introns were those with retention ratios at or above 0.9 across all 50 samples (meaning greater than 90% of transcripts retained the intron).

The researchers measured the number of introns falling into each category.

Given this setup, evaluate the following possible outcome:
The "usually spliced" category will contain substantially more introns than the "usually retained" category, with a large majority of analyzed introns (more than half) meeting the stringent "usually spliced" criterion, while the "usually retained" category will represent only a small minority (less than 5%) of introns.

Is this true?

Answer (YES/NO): NO